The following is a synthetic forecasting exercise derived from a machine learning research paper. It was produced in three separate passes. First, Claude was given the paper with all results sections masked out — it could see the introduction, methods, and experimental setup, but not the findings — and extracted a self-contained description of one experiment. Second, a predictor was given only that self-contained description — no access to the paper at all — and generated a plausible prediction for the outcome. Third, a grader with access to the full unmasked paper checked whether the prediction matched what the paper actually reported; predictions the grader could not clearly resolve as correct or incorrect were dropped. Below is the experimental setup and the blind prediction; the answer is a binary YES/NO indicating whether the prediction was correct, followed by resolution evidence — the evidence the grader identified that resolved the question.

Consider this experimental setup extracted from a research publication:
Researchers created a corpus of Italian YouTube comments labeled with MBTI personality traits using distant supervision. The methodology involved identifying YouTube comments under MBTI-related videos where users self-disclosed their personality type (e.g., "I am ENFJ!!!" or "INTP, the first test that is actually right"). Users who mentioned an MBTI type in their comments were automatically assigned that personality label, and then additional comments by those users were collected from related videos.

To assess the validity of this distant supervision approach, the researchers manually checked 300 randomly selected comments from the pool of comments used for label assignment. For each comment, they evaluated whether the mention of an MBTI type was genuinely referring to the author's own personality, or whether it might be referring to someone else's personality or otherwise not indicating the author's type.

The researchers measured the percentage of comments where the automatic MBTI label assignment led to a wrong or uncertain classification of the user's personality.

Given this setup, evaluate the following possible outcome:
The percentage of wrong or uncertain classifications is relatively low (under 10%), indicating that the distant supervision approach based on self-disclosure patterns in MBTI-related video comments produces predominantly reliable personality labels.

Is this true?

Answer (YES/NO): YES